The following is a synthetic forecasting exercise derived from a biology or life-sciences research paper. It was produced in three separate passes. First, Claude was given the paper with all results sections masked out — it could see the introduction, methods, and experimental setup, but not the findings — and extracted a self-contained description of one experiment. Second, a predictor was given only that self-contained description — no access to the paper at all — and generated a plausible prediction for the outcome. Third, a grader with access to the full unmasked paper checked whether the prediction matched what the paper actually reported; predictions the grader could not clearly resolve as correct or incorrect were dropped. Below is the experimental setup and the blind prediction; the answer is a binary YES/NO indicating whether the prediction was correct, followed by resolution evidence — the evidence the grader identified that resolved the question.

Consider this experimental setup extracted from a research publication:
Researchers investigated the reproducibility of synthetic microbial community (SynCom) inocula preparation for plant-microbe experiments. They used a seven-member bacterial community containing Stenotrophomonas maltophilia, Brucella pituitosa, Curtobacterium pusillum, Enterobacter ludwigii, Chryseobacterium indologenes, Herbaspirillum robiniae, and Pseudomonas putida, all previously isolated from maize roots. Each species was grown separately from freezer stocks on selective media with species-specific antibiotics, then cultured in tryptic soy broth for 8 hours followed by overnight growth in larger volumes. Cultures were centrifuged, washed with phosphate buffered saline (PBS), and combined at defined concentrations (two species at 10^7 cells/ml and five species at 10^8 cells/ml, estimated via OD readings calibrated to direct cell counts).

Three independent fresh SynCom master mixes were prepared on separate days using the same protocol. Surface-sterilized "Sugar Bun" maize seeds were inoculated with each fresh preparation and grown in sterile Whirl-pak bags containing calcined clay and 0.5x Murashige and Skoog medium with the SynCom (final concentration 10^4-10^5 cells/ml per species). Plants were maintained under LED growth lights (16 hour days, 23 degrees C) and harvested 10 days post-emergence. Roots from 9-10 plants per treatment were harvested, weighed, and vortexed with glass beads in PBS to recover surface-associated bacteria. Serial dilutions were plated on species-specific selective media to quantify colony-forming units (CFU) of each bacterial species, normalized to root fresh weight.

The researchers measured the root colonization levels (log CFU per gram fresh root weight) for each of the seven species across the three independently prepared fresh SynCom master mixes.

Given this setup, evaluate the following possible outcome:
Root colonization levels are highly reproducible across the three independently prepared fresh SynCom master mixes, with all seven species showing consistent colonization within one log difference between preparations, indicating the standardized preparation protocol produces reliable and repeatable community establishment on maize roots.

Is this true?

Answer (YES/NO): NO